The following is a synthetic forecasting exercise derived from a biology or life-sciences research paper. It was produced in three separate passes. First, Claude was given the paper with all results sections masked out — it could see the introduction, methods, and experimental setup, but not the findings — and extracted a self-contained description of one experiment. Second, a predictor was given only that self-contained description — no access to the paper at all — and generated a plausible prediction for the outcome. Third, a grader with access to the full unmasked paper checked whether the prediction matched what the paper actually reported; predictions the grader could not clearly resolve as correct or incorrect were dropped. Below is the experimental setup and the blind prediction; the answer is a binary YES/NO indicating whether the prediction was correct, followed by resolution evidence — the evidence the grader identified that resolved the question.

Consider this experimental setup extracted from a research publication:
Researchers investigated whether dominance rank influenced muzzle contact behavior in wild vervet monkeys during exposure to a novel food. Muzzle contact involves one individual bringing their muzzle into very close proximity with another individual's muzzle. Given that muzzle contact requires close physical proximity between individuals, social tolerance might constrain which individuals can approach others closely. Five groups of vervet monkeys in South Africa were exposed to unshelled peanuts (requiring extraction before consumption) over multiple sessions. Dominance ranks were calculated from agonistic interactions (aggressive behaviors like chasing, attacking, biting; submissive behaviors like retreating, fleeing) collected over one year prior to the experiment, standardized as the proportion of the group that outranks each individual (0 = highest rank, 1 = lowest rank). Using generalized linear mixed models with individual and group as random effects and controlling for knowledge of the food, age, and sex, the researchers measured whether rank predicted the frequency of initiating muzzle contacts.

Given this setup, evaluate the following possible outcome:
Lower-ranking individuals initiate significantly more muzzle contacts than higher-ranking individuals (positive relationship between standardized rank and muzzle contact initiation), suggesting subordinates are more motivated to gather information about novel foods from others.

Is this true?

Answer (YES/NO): NO